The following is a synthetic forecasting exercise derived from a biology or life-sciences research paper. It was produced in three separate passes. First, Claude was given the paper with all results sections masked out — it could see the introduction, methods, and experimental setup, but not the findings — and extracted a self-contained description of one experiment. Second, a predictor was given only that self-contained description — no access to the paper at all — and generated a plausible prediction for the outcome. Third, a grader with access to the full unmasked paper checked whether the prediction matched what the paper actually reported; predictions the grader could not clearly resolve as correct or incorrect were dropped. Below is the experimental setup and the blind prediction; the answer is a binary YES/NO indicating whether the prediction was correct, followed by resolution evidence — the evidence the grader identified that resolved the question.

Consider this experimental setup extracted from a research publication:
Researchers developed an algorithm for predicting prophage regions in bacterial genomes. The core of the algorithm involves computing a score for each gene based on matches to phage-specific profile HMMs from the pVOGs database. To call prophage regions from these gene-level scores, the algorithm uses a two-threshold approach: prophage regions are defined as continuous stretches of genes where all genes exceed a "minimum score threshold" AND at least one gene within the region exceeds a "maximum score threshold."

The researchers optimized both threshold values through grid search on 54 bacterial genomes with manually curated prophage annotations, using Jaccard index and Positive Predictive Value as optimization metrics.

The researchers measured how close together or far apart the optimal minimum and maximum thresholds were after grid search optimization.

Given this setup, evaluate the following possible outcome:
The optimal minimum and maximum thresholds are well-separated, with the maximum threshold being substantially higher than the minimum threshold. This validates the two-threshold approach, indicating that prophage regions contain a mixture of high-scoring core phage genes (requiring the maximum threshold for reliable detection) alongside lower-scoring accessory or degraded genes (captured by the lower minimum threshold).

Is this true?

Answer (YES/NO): NO